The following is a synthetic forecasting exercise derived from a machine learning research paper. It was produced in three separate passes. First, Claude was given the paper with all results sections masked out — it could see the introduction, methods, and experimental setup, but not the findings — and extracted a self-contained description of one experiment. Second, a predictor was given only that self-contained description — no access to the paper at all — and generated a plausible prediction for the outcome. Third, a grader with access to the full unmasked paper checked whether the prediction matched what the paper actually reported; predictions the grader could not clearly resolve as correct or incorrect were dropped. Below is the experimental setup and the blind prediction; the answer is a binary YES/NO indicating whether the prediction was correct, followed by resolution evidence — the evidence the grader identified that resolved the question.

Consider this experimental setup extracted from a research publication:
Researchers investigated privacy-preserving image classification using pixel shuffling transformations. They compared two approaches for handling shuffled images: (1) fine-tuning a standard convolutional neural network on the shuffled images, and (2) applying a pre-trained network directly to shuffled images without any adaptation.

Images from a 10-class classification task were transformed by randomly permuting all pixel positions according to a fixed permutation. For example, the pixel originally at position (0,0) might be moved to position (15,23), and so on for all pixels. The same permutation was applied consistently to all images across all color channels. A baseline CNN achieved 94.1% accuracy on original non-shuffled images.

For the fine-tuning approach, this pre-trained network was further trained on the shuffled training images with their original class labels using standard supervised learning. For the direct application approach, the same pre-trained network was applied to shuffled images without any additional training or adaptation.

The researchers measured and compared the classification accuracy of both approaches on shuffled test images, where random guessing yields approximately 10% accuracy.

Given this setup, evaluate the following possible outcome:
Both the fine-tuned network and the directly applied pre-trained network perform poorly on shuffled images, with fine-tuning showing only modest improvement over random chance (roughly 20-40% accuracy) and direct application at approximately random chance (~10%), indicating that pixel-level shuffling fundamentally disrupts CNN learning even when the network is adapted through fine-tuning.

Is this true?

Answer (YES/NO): NO